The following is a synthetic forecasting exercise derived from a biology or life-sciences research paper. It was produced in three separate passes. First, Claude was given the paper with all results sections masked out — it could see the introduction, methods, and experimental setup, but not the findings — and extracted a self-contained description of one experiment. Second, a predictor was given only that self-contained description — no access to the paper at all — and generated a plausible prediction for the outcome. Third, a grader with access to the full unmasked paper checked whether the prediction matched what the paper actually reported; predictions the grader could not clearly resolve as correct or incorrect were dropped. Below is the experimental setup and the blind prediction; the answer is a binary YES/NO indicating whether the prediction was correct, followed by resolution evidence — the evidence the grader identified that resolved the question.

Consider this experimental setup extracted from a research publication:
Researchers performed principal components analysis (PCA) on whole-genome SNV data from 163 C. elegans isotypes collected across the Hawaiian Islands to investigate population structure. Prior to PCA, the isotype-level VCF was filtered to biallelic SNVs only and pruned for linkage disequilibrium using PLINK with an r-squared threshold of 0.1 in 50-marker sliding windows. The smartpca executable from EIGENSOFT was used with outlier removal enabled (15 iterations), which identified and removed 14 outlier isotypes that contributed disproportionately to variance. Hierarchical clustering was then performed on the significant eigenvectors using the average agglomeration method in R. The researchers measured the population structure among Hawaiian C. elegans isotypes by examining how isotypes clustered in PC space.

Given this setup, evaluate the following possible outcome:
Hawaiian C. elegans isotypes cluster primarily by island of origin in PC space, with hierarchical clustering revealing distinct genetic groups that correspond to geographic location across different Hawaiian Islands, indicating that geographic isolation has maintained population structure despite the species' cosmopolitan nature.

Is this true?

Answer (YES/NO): NO